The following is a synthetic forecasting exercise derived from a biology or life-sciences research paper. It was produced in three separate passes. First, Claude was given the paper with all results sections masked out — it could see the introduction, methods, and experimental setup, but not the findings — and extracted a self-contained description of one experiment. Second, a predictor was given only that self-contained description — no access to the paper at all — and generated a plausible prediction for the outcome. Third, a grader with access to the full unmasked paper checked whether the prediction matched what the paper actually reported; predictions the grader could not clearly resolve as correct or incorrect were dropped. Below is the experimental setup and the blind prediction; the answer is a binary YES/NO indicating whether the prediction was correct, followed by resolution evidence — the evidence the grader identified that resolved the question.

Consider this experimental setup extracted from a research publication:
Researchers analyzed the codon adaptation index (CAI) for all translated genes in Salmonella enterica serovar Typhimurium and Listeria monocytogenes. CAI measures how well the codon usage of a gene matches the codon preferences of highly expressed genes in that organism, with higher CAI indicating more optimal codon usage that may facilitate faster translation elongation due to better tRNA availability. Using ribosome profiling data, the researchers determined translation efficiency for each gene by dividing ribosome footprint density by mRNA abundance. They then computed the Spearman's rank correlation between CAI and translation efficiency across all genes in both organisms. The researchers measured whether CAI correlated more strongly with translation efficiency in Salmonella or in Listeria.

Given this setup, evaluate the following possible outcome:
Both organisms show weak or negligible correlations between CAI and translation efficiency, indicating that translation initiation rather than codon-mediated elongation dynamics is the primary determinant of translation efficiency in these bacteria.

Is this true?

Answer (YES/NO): NO